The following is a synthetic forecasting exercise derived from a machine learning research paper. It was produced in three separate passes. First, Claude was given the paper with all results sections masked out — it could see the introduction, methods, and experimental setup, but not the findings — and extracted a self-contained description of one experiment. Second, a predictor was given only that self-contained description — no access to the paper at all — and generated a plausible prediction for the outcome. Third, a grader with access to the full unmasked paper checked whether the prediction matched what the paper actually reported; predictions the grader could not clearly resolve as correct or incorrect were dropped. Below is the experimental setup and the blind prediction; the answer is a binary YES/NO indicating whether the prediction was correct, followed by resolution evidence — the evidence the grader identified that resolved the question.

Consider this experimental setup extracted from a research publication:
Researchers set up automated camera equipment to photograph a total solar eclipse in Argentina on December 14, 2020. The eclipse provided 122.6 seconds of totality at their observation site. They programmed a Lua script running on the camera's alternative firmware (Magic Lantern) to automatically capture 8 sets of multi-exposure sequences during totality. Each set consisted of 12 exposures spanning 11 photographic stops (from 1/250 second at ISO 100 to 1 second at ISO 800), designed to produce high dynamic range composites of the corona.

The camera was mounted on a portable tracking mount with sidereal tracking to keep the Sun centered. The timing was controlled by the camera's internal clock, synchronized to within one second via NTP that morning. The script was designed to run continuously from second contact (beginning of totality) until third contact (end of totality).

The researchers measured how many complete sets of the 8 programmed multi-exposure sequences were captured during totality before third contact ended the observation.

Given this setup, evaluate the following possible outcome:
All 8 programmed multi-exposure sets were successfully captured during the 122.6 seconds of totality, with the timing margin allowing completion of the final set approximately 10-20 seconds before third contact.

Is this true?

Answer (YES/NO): NO